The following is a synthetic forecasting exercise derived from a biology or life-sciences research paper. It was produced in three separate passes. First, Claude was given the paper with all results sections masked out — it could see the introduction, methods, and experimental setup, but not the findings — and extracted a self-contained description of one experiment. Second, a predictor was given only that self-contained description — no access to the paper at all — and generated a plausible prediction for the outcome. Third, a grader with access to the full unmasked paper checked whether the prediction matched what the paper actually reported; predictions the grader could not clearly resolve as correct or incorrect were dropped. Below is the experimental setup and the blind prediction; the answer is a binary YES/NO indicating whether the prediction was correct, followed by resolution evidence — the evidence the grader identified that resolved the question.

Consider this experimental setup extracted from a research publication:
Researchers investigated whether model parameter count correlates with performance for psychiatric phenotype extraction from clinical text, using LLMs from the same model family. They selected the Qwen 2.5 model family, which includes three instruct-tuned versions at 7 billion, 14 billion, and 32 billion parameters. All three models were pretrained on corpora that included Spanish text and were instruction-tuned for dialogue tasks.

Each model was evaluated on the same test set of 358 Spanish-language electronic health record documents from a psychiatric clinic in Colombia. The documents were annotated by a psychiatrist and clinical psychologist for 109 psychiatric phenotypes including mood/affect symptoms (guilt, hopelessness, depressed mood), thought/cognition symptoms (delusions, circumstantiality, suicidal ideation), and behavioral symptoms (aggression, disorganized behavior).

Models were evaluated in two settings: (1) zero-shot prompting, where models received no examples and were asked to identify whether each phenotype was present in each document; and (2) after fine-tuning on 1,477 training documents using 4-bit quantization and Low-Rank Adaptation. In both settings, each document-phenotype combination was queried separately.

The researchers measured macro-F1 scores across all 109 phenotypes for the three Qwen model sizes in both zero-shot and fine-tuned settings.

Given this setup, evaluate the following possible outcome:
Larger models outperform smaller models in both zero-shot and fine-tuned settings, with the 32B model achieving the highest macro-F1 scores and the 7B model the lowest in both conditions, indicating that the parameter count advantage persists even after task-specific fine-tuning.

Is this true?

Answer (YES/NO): YES